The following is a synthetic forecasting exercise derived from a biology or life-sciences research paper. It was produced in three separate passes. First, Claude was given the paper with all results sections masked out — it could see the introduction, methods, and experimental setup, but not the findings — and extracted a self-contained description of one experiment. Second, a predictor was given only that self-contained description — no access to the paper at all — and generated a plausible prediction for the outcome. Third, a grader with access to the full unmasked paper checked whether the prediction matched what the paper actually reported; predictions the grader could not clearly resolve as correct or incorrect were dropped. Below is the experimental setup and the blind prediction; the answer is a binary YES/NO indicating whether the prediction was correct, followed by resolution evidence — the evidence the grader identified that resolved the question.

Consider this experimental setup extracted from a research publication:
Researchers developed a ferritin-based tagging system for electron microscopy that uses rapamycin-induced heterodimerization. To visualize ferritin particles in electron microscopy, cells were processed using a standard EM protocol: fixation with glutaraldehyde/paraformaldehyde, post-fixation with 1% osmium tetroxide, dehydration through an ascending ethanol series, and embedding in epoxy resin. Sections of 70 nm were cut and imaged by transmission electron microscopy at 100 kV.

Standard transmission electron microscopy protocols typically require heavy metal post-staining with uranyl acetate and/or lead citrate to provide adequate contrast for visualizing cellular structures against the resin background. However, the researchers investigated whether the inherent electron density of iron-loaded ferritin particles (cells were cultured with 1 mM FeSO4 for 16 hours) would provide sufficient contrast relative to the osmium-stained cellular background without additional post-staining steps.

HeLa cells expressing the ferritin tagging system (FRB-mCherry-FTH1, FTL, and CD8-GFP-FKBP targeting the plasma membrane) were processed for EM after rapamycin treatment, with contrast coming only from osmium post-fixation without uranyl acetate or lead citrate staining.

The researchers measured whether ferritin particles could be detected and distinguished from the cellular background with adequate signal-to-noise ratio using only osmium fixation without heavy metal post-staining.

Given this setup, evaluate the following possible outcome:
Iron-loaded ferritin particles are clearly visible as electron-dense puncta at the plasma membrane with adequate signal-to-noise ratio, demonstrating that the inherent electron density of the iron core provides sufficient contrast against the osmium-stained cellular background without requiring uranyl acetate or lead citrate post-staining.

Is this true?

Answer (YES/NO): YES